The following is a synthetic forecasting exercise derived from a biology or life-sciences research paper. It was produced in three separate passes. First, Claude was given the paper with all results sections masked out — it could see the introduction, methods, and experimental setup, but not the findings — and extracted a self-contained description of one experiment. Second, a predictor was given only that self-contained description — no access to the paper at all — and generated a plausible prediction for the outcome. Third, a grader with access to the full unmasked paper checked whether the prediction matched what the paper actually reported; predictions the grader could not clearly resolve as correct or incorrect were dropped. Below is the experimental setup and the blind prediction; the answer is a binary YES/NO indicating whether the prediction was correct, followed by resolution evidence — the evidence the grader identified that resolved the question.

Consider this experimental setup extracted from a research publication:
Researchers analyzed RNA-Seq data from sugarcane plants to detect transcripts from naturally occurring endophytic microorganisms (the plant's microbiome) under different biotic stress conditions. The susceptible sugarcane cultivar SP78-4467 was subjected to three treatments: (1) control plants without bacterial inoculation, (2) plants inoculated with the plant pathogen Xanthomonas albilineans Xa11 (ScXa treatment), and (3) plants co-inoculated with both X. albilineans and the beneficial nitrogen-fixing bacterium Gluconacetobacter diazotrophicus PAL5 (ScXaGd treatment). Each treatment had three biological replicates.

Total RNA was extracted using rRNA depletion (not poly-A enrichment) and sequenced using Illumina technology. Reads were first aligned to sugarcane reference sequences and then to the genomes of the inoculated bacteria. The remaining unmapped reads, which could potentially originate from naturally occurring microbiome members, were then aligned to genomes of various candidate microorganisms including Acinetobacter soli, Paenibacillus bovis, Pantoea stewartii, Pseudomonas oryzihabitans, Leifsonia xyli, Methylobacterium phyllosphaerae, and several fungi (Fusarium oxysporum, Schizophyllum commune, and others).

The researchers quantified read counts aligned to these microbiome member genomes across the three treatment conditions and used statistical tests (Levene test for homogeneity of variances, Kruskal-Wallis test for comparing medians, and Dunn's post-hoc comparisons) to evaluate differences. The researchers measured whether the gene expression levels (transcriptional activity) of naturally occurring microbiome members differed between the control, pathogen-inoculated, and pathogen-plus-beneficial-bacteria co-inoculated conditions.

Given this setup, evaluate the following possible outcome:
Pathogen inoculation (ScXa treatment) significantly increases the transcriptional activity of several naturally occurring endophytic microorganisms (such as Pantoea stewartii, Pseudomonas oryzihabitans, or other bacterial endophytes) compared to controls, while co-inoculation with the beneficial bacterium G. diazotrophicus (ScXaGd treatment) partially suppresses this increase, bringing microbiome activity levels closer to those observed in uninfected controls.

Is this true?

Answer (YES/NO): NO